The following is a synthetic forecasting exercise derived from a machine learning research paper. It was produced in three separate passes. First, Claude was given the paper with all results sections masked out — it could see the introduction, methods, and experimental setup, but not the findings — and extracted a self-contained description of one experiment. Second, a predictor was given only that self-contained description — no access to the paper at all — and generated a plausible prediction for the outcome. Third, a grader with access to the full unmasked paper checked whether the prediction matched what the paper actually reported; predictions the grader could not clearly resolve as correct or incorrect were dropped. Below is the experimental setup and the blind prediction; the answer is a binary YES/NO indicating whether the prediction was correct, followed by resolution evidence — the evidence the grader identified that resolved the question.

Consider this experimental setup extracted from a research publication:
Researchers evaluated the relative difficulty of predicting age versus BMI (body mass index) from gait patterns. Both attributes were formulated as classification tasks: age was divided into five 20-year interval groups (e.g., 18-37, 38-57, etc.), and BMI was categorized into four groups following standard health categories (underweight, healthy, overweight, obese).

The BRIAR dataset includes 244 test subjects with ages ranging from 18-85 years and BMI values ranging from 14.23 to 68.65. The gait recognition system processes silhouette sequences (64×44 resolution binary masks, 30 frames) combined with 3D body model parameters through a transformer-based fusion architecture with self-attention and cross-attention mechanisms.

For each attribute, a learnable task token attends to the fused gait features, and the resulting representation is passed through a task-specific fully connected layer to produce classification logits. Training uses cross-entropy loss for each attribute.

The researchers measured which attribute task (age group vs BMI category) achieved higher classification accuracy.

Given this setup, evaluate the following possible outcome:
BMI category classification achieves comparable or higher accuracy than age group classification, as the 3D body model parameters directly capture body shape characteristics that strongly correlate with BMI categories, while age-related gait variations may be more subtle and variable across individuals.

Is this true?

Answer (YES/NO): YES